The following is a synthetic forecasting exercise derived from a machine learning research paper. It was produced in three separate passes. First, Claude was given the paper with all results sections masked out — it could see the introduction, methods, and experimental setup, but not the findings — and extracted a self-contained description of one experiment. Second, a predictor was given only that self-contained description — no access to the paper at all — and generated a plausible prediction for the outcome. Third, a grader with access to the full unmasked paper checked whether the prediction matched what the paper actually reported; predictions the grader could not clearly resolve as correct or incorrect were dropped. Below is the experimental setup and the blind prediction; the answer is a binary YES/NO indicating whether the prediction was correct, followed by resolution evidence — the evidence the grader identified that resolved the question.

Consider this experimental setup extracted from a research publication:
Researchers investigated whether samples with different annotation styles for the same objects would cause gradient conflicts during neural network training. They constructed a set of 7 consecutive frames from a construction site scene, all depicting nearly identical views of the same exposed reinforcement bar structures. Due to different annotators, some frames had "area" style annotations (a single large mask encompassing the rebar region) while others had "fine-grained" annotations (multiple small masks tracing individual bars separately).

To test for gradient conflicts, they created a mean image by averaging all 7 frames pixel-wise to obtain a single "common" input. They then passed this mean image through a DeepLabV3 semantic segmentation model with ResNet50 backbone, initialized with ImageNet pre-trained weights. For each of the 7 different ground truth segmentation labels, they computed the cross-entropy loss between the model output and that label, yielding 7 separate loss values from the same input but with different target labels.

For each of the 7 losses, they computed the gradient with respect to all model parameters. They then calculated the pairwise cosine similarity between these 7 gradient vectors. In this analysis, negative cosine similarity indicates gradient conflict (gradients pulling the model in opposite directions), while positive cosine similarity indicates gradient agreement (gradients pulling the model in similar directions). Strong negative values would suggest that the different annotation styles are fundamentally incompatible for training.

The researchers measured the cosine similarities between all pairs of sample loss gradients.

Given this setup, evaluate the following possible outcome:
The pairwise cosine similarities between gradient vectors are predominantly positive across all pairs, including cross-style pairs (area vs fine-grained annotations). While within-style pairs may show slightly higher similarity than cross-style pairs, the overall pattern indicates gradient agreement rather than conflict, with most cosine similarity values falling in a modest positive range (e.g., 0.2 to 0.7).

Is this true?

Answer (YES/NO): YES